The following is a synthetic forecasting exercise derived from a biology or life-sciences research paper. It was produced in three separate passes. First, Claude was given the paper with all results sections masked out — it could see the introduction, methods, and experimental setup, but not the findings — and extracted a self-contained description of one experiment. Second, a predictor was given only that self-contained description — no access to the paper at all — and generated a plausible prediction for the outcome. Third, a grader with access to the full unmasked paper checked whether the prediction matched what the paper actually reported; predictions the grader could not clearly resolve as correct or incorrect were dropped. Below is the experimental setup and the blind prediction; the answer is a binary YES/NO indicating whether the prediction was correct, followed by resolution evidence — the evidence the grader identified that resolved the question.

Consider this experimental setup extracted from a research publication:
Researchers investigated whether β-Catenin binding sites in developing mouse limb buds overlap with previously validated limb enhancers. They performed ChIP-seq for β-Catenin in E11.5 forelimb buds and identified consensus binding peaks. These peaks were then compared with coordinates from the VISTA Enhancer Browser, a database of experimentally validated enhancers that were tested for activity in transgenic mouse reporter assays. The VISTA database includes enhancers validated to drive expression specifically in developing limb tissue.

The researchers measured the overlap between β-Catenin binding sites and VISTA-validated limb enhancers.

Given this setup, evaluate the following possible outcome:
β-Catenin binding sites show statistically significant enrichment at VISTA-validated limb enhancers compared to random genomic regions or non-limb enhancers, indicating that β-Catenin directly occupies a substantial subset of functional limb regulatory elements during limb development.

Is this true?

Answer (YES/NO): YES